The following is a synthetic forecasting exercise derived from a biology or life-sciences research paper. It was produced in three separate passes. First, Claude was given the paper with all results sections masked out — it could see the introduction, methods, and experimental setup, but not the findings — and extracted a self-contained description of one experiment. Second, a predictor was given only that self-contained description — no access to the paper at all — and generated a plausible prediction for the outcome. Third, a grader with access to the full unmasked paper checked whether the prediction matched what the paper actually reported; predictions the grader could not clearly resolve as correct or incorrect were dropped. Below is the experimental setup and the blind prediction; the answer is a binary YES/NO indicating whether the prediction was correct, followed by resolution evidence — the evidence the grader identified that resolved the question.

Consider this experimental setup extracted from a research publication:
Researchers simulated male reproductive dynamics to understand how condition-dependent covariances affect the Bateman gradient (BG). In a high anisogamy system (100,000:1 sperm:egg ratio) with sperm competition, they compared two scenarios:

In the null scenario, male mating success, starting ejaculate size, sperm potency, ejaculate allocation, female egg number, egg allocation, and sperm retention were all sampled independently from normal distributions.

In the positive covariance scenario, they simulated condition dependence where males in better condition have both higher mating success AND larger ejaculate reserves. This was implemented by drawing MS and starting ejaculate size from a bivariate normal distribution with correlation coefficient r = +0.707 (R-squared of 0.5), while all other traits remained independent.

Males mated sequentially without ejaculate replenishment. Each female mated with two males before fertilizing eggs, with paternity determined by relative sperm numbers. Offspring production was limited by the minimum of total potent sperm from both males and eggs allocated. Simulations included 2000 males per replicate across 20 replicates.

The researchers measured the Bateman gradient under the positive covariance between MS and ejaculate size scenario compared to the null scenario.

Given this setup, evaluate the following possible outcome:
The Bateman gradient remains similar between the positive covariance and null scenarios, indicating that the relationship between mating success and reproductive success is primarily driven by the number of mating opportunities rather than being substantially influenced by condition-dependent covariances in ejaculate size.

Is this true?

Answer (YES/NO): NO